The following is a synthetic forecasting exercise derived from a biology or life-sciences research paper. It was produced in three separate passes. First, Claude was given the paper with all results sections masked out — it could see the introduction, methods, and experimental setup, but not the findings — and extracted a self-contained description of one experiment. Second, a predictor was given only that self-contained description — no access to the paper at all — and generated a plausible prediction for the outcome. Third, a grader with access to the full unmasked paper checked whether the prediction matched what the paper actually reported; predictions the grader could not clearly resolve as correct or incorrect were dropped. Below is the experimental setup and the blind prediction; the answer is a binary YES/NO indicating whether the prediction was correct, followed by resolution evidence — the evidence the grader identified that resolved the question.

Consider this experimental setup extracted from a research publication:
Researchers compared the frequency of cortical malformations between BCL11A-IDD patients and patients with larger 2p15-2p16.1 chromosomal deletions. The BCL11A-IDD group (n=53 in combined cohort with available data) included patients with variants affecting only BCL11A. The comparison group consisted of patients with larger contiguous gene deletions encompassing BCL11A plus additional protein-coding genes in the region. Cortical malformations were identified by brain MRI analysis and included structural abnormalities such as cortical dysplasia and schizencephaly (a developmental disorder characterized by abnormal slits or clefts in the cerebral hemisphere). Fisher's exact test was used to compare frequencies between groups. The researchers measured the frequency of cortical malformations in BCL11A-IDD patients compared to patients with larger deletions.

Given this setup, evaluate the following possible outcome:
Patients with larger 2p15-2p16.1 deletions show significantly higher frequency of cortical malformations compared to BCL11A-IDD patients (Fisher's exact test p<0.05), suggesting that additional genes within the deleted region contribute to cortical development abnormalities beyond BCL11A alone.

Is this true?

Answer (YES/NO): YES